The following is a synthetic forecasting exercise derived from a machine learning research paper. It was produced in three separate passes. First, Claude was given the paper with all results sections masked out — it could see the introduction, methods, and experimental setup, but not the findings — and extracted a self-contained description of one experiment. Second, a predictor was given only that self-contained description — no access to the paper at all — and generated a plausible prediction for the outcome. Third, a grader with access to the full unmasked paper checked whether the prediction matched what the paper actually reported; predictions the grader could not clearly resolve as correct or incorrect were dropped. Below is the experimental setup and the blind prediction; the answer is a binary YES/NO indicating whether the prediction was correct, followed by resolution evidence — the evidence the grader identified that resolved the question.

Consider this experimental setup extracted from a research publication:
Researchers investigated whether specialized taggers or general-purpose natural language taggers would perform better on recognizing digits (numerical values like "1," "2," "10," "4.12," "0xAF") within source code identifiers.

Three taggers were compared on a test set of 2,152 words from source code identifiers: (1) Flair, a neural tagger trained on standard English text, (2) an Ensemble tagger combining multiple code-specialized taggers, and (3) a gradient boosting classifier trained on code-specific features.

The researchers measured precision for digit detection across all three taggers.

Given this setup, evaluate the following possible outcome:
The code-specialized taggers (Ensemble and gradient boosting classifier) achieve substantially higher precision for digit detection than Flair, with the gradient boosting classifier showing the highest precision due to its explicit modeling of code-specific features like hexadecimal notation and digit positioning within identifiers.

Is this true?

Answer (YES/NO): NO